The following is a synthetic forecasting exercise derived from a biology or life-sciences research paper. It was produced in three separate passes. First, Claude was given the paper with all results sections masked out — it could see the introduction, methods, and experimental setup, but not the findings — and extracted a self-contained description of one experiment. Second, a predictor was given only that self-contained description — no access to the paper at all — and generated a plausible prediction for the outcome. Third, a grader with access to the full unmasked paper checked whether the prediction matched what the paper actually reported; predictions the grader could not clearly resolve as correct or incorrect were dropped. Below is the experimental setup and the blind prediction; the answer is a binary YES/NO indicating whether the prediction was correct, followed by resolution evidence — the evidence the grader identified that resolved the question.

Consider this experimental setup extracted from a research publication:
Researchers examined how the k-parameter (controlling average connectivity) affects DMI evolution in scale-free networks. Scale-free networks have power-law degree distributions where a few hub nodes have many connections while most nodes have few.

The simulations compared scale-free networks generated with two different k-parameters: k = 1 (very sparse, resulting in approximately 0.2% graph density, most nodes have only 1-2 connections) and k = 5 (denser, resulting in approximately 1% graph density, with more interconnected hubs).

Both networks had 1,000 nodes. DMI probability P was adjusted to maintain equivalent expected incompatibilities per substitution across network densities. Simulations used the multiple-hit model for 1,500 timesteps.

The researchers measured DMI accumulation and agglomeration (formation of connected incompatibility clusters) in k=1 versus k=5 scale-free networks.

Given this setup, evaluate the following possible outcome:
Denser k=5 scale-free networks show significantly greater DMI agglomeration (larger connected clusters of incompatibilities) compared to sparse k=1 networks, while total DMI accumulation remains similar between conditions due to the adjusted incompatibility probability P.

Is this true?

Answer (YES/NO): NO